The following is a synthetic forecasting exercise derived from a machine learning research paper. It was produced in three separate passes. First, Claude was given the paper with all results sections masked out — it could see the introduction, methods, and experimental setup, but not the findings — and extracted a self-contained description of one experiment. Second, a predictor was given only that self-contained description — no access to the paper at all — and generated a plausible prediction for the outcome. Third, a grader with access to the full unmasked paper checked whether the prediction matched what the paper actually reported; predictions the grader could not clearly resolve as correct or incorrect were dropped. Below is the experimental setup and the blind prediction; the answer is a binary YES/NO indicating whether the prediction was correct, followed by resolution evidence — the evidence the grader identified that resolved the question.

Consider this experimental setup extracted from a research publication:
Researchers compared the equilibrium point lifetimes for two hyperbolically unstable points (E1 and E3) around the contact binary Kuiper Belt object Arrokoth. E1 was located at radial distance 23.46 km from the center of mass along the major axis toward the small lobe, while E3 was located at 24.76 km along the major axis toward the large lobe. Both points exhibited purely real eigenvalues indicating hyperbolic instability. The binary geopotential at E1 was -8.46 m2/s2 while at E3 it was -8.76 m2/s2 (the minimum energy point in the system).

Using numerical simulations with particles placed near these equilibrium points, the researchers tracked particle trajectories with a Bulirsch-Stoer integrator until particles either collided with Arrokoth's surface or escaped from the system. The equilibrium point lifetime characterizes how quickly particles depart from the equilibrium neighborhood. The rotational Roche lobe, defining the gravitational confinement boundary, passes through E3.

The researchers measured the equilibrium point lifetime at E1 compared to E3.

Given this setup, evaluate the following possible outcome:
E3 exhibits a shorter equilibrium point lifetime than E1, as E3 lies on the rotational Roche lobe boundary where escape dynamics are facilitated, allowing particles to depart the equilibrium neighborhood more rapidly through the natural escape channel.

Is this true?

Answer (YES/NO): YES